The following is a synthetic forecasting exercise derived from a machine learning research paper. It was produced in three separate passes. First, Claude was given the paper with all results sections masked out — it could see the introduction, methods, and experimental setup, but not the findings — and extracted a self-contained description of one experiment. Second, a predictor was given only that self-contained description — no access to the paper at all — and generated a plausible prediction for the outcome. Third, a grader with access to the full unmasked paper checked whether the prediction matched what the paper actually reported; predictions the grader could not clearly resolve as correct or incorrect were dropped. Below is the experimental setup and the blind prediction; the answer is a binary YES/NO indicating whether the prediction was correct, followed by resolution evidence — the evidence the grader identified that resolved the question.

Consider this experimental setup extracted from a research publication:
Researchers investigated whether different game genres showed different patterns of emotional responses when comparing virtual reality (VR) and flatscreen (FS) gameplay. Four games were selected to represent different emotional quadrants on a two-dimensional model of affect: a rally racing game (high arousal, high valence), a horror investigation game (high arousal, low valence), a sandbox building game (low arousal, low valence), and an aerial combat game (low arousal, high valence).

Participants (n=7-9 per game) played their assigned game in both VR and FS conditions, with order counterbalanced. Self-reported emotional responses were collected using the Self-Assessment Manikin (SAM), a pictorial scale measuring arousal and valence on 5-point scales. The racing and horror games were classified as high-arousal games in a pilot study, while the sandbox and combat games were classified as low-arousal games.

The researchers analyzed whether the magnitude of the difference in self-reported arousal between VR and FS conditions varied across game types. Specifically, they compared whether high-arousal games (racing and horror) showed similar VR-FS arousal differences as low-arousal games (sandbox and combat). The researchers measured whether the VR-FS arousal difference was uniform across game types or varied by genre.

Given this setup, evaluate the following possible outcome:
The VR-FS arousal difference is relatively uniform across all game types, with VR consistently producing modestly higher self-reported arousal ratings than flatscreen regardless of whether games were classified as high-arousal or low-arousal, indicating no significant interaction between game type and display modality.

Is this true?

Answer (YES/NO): NO